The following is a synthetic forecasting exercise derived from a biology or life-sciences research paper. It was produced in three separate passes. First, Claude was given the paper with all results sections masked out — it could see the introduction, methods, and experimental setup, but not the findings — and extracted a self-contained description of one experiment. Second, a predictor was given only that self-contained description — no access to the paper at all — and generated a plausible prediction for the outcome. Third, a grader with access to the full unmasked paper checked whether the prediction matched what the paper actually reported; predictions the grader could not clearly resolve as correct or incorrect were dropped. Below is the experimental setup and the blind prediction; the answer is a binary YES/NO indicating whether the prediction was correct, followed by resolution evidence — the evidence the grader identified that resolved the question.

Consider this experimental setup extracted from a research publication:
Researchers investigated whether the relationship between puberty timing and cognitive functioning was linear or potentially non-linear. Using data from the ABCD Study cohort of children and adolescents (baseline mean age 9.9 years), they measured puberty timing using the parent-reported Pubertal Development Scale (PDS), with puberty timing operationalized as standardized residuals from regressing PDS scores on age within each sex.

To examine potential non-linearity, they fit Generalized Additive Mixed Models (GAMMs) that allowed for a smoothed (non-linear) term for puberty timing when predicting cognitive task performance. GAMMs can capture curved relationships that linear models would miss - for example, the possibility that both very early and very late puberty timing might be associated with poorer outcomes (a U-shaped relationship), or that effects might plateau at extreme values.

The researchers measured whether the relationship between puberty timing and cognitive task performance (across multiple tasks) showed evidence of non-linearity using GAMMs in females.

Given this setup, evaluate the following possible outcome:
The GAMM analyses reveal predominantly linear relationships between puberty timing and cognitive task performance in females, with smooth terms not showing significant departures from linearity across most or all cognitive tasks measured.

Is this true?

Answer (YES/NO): YES